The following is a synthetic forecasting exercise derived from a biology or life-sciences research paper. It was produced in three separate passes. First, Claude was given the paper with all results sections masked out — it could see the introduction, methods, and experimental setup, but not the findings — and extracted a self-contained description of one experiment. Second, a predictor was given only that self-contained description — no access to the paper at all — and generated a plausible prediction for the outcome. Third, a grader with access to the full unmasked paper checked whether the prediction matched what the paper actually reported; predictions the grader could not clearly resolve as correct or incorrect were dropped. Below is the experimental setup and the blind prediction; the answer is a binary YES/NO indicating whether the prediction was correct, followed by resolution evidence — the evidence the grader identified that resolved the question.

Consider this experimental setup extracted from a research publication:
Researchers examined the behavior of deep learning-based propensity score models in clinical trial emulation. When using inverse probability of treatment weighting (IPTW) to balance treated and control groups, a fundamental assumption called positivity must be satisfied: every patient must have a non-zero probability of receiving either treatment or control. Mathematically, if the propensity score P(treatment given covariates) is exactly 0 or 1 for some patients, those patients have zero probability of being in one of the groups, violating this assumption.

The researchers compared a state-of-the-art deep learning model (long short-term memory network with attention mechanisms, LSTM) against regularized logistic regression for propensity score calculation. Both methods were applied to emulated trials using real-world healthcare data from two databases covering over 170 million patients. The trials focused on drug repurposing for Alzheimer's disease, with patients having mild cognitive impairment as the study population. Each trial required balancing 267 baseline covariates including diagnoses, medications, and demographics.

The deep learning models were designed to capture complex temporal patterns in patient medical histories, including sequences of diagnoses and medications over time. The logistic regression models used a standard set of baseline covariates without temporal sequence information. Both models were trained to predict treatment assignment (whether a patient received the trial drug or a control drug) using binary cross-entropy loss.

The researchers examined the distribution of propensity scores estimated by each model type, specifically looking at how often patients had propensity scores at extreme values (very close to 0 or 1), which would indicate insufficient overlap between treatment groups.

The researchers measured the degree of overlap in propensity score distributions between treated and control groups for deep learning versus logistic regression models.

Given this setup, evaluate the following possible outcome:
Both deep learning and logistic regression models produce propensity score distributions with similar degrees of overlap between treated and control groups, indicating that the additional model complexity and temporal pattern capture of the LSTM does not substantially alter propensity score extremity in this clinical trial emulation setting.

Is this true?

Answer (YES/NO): NO